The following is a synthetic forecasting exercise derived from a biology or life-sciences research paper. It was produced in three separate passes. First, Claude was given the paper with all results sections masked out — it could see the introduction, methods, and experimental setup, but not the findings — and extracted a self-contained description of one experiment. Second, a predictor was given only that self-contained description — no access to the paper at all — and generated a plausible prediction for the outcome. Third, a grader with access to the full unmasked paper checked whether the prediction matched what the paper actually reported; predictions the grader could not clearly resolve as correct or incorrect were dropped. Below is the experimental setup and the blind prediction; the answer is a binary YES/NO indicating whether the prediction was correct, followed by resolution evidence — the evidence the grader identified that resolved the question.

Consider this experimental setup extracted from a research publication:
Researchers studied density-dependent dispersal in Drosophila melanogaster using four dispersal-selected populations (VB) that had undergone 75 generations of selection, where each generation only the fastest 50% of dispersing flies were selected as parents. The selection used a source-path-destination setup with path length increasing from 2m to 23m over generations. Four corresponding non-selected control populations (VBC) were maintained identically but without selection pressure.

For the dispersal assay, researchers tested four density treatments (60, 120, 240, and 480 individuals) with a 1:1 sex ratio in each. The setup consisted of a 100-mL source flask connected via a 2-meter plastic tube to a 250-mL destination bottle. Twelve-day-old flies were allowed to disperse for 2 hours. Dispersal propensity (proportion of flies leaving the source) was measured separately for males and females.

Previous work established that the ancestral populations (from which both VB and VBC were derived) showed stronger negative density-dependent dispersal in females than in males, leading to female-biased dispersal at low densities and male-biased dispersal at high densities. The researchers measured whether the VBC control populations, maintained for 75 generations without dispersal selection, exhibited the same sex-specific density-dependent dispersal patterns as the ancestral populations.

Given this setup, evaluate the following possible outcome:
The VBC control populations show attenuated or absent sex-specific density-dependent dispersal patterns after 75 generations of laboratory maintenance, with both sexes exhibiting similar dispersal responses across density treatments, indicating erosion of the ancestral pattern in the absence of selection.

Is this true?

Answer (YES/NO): NO